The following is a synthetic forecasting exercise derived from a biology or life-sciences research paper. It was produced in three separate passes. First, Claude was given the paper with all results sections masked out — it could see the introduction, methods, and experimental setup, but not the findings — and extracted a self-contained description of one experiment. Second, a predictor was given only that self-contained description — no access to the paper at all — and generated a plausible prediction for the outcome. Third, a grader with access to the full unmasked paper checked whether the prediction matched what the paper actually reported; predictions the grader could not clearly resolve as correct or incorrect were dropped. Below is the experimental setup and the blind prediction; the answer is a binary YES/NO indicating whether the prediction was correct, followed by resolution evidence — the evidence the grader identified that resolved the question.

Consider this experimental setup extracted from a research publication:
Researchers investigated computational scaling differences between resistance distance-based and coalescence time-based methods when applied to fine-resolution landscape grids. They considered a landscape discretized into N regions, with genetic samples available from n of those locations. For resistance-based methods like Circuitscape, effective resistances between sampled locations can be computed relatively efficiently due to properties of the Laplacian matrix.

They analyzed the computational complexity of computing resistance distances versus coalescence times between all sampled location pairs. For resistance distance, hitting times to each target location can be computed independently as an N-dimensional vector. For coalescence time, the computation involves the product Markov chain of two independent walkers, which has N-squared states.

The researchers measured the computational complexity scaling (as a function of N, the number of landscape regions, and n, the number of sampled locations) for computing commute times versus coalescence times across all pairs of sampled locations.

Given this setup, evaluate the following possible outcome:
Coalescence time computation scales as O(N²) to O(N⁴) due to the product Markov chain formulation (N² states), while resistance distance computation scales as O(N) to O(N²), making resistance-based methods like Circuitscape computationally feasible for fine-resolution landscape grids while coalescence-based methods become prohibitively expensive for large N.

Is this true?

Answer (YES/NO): NO